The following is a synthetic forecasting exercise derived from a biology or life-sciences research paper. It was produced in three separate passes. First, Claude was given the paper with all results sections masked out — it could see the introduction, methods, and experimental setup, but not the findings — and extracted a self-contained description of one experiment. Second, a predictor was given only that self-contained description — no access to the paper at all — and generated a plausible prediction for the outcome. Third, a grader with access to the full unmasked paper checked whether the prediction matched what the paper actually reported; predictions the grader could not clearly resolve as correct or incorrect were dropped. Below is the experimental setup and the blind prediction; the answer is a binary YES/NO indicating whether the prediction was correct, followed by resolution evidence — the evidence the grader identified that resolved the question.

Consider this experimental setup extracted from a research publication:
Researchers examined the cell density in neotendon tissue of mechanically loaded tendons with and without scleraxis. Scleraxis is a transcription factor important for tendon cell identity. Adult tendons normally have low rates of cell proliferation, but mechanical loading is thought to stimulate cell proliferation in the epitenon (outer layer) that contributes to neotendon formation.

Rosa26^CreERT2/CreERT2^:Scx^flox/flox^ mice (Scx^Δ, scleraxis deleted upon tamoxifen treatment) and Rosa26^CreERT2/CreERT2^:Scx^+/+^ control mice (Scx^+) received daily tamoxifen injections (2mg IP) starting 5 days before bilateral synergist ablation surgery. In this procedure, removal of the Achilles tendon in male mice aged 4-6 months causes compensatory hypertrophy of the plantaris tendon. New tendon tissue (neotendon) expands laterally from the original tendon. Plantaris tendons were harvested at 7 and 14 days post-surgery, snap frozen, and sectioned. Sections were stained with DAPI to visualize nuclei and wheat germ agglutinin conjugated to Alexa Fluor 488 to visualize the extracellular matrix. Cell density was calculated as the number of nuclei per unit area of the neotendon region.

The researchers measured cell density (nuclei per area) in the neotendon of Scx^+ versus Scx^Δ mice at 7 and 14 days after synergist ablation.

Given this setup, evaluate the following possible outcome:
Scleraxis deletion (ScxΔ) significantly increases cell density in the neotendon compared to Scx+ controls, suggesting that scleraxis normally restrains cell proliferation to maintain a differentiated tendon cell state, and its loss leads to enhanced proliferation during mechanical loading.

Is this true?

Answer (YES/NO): NO